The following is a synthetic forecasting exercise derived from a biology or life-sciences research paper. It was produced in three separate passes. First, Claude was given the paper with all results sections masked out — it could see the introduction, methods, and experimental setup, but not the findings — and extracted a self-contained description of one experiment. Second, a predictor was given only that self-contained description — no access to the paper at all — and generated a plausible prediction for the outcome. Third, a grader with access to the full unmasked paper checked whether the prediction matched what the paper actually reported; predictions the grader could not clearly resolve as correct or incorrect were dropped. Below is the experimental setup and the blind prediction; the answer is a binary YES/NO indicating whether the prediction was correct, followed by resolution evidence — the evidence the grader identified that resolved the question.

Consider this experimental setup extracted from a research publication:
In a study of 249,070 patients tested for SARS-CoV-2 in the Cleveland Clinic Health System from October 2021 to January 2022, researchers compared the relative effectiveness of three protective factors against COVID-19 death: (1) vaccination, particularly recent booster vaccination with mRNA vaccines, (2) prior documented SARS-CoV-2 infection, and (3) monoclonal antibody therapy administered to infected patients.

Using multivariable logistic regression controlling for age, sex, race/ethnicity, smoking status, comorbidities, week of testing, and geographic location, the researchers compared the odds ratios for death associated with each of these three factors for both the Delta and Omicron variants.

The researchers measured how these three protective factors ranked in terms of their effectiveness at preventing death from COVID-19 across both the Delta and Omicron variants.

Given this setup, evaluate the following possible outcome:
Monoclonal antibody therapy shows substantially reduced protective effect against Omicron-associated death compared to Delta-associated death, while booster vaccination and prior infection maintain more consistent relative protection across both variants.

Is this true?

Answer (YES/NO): NO